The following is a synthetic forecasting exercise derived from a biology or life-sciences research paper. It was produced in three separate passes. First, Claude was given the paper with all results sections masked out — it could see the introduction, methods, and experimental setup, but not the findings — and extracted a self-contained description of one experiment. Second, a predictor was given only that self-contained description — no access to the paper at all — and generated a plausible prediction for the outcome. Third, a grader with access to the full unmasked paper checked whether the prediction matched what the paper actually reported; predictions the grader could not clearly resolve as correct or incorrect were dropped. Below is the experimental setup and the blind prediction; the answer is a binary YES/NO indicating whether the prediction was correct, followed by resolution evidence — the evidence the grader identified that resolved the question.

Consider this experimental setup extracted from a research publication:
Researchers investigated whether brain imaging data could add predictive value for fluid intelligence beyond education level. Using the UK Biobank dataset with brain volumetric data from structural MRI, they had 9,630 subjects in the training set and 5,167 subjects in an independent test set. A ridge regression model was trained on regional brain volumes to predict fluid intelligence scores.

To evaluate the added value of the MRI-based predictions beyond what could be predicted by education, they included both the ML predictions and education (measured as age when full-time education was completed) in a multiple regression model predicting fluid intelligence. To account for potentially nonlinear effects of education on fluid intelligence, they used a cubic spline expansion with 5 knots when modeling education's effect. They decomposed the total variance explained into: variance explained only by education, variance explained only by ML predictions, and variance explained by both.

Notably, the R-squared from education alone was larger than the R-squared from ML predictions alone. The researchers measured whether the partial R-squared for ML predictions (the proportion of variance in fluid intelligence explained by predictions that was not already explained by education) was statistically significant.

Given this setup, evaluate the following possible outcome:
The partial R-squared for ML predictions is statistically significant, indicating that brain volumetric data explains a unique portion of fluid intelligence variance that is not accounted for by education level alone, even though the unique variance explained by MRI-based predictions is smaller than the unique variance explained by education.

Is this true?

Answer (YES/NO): YES